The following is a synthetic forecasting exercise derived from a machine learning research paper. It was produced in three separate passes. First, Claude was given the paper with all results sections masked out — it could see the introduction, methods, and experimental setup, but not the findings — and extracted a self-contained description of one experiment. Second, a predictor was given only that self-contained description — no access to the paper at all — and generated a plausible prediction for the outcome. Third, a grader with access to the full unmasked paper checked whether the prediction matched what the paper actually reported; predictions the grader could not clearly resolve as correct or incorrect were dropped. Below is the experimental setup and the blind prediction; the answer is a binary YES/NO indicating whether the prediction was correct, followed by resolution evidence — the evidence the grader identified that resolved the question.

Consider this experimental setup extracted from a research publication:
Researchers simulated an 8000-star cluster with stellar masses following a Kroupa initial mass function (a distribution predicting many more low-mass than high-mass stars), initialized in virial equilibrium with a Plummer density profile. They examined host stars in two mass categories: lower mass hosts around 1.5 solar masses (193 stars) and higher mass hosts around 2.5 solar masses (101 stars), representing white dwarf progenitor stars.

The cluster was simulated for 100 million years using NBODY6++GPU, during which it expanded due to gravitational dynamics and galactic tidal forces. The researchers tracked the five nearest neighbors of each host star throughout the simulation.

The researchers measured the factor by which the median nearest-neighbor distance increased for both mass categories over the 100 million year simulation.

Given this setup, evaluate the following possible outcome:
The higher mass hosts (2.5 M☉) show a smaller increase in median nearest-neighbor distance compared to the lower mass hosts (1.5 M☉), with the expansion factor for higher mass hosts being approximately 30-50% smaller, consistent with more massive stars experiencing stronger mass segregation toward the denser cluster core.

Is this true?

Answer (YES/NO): NO